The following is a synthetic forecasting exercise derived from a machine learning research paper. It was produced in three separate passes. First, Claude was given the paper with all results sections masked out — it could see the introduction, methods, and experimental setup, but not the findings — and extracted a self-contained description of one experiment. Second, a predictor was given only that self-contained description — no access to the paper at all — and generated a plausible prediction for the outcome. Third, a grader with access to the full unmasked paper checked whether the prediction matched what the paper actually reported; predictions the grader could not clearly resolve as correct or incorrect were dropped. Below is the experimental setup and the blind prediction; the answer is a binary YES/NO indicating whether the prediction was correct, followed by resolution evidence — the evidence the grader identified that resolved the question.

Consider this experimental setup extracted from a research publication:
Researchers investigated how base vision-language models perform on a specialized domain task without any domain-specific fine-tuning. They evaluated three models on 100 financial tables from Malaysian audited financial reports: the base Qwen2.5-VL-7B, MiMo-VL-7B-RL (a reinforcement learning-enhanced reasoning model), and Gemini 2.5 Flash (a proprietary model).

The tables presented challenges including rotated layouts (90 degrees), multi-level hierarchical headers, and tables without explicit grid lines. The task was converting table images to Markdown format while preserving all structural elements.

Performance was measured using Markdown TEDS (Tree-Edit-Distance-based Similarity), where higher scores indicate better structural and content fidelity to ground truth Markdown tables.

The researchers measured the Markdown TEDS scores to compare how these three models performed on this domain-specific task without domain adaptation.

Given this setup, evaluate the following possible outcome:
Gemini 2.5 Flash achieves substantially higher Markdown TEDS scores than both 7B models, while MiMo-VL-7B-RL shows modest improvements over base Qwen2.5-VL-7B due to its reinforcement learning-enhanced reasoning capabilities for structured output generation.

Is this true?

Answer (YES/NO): YES